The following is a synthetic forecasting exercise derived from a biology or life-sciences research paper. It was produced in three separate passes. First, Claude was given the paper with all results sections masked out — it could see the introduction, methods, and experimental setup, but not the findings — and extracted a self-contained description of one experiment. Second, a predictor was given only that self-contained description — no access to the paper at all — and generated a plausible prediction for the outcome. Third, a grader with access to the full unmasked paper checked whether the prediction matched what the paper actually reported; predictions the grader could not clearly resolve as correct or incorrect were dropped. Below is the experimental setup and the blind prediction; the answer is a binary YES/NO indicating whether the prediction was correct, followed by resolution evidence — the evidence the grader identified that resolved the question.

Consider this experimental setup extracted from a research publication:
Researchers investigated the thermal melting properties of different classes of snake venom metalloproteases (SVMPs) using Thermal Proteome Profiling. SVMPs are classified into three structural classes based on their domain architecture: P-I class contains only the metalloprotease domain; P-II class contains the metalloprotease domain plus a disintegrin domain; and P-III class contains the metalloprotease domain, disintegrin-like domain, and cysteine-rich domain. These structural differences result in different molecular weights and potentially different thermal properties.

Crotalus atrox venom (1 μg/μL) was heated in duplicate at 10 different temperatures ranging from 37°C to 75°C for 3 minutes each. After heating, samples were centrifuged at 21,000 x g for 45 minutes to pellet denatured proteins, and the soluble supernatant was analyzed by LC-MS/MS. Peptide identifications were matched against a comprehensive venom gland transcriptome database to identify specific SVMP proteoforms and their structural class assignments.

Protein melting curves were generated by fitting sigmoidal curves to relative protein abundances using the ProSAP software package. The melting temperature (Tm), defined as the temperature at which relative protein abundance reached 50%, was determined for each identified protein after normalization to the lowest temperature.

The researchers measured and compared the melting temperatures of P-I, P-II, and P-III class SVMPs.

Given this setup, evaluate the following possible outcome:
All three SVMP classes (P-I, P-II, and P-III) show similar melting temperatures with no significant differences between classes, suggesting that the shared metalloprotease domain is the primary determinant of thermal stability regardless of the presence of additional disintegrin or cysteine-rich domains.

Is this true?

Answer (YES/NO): YES